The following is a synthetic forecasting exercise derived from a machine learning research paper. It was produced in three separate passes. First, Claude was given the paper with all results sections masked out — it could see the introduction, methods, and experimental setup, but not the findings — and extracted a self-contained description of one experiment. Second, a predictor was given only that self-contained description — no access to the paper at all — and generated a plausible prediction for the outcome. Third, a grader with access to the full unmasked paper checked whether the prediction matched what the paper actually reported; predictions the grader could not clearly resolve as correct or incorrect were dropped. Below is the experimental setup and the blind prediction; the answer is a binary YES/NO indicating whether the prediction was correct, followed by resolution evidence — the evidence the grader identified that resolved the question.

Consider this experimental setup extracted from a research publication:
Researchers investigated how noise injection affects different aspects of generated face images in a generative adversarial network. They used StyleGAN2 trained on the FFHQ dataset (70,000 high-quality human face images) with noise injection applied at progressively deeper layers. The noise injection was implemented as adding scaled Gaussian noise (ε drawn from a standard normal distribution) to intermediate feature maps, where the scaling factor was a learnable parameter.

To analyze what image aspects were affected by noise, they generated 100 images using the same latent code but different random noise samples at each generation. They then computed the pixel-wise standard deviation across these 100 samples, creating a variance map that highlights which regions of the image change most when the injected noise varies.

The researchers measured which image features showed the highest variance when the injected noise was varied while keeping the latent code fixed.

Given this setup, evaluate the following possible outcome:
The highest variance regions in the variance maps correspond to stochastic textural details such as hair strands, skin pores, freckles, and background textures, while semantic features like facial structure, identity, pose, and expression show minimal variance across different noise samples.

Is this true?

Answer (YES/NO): NO